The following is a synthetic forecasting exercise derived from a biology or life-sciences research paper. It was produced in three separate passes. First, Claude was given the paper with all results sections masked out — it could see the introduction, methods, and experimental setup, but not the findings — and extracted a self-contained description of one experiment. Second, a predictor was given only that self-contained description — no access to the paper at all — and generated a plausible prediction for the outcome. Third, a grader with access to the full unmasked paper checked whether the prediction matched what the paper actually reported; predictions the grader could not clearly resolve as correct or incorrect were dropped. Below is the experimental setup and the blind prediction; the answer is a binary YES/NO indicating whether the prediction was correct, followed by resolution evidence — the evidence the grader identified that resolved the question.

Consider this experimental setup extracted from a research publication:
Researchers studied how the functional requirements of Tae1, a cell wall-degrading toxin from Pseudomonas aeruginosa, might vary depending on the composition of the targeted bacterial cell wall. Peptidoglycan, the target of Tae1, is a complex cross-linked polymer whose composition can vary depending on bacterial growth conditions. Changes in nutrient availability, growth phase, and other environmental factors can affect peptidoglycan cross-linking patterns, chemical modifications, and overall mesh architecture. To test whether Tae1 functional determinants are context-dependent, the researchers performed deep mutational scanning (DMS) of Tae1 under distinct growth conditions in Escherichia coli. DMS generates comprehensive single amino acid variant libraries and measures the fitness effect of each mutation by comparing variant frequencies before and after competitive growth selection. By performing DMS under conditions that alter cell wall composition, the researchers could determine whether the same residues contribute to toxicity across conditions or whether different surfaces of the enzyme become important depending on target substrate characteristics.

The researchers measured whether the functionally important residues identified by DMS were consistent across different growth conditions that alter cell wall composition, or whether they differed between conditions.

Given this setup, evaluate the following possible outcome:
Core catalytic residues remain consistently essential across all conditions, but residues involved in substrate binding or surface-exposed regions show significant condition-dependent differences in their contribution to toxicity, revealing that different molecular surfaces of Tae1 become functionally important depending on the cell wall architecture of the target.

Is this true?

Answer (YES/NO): YES